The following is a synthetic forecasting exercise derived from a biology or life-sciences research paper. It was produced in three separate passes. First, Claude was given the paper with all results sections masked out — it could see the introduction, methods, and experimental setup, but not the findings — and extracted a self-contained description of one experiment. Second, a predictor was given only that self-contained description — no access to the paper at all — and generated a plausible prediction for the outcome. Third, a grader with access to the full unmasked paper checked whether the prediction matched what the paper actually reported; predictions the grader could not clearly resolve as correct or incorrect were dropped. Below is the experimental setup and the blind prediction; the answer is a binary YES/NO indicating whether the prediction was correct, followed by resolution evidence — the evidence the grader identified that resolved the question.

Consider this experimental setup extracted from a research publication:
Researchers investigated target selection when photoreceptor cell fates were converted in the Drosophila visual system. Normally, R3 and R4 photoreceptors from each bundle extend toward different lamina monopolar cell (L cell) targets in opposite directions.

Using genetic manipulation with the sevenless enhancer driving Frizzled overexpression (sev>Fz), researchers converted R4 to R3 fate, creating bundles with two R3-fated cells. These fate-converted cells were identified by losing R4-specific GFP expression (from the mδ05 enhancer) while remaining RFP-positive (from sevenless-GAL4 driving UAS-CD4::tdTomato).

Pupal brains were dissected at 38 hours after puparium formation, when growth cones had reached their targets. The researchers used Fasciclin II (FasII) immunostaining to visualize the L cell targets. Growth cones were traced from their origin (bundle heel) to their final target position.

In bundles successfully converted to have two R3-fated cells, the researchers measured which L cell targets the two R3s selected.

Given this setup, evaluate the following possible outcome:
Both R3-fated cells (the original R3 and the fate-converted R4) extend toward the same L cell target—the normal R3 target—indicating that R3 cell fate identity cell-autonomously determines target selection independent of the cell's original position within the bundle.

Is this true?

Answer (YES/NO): NO